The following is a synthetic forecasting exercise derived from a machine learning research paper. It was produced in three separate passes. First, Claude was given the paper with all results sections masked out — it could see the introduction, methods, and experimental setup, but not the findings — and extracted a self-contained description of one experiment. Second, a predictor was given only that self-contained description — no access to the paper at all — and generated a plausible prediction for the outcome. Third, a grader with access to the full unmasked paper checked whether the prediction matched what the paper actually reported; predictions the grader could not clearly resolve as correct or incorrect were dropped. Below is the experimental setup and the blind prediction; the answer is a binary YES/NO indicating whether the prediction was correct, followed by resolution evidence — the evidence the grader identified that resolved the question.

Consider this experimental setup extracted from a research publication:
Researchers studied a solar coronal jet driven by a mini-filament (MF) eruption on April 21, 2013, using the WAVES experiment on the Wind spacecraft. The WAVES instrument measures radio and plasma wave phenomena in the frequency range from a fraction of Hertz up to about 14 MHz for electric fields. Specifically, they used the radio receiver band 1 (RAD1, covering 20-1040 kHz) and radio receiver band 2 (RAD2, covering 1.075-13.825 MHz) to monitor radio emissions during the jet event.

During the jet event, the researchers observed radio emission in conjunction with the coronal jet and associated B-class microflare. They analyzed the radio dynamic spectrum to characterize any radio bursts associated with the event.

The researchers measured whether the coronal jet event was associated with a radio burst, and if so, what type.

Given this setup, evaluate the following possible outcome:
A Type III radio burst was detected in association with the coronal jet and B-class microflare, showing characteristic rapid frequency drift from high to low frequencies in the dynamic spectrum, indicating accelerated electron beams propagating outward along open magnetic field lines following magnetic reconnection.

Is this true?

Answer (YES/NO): YES